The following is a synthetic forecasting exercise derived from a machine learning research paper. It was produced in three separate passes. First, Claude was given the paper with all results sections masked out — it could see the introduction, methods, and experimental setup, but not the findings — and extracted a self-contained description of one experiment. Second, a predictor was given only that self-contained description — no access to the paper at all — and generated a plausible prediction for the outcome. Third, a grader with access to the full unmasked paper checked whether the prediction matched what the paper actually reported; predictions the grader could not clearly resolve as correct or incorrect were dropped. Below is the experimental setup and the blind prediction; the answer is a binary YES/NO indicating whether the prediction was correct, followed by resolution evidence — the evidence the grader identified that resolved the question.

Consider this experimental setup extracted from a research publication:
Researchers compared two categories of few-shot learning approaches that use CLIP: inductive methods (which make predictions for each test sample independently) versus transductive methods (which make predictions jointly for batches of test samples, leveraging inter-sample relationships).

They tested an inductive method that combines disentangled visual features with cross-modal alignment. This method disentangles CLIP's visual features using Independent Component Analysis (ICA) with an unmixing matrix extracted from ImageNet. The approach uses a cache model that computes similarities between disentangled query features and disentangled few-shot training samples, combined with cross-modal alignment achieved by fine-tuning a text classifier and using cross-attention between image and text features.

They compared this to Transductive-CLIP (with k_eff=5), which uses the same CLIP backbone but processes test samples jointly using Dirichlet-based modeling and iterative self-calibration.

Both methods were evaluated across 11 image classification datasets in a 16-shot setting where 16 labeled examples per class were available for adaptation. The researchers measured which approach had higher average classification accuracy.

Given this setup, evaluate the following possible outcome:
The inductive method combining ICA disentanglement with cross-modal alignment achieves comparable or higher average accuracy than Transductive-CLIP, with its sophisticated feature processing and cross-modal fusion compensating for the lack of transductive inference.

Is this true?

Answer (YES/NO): NO